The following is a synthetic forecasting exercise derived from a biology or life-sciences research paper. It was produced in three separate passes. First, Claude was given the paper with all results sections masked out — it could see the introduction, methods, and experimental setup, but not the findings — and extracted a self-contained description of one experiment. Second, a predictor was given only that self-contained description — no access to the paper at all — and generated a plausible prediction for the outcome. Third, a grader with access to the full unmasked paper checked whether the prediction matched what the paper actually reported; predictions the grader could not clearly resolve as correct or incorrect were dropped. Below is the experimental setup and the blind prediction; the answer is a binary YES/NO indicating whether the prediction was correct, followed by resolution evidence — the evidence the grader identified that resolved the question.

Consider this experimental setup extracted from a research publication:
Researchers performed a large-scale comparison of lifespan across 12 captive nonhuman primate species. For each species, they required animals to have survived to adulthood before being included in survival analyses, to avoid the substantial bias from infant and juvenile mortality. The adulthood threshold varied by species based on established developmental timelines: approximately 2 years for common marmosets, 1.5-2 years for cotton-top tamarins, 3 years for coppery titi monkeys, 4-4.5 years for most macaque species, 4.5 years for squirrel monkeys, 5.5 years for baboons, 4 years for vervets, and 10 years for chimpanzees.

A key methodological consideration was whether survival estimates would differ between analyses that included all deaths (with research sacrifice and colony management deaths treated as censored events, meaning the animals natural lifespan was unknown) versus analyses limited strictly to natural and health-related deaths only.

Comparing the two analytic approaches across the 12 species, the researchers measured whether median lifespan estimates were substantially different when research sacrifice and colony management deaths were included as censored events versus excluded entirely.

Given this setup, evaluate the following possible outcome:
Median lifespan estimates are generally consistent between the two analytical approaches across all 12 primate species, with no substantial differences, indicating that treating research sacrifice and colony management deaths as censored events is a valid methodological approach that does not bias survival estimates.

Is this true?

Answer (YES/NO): NO